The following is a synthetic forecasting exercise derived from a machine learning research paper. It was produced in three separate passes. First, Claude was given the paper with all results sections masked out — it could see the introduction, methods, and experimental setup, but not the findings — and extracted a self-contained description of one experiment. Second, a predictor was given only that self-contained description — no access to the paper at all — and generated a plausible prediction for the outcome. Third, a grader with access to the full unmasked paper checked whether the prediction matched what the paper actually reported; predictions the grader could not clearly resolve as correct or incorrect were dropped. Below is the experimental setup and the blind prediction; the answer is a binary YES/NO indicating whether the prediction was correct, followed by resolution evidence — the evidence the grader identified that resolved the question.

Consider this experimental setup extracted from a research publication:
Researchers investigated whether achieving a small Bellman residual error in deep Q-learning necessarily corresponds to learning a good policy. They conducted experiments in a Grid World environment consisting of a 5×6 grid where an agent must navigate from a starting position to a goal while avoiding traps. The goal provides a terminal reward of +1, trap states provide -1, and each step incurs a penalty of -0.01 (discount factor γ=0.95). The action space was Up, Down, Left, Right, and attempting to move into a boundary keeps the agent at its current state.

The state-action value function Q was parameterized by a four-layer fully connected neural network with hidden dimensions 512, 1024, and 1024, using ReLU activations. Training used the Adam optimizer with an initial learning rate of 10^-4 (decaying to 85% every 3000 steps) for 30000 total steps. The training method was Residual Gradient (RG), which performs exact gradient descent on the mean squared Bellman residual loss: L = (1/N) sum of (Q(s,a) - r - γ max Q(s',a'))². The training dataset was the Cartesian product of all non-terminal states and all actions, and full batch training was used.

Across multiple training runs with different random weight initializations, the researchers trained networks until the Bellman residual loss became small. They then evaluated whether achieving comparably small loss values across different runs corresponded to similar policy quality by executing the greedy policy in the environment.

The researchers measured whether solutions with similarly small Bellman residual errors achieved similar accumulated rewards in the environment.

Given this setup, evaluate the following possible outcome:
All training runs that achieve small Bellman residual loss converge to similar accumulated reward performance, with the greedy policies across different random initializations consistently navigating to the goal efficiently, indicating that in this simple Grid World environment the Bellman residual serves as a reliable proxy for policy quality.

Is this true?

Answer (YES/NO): NO